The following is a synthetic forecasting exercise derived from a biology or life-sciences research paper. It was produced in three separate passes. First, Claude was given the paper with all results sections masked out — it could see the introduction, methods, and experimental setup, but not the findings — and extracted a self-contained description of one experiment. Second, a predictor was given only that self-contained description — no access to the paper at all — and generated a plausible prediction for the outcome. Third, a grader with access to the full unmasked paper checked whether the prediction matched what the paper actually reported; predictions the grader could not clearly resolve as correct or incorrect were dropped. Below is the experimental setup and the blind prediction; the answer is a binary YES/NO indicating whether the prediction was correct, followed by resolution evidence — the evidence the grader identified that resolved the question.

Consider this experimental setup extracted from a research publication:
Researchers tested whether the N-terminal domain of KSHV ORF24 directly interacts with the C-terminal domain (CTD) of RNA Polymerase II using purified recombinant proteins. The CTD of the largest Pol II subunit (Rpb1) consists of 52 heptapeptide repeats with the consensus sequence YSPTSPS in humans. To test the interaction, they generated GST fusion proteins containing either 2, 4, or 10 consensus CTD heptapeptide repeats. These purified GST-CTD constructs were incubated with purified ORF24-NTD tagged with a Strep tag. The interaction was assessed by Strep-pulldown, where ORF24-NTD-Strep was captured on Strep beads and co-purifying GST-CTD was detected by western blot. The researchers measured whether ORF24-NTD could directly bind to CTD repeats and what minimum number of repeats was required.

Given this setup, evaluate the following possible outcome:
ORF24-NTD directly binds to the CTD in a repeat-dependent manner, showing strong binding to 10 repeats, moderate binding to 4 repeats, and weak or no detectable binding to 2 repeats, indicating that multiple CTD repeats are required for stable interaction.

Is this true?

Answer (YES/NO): NO